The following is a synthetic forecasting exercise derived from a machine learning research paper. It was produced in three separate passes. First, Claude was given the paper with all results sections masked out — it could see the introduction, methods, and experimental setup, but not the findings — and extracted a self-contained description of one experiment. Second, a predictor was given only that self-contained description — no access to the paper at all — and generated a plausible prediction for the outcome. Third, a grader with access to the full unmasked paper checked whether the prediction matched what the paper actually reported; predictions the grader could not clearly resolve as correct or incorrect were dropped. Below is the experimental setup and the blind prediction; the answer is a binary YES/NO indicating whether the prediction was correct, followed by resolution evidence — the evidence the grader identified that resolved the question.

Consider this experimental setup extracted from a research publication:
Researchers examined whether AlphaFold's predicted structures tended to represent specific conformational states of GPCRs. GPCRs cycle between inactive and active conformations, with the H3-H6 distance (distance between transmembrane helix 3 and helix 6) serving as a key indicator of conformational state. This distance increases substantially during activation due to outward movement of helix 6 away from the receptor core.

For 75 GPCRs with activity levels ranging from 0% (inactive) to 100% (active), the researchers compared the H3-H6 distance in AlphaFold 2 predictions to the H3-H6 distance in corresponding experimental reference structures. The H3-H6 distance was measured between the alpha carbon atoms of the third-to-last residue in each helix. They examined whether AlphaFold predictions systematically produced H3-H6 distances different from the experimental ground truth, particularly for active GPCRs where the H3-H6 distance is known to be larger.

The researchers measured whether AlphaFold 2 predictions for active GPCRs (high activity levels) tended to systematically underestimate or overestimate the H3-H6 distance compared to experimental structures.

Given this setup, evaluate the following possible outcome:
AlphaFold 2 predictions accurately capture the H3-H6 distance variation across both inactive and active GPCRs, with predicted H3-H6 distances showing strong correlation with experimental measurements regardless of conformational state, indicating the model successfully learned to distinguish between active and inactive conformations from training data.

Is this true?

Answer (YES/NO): NO